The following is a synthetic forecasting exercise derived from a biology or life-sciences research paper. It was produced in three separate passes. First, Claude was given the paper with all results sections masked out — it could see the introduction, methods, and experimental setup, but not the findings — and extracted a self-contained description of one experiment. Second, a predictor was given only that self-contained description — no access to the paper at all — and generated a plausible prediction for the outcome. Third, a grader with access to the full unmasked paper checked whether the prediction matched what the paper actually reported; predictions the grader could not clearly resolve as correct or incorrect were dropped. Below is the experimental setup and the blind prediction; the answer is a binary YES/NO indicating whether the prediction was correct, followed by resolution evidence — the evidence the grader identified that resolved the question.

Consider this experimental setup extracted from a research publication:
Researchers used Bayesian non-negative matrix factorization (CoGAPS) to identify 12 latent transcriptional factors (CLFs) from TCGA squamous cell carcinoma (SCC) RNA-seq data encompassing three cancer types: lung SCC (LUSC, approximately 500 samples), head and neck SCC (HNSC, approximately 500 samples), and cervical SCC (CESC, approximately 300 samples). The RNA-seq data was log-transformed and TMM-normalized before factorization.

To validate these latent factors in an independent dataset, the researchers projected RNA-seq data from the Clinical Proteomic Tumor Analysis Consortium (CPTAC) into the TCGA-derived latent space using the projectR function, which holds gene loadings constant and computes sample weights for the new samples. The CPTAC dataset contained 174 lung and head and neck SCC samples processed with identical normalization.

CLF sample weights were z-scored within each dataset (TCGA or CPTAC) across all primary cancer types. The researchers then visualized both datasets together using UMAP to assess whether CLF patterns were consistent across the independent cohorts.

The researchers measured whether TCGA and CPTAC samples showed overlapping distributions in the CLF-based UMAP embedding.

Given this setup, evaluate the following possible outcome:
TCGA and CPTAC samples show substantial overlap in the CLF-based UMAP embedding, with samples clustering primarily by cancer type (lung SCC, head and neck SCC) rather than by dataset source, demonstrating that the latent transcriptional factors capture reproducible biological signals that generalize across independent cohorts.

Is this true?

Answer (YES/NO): YES